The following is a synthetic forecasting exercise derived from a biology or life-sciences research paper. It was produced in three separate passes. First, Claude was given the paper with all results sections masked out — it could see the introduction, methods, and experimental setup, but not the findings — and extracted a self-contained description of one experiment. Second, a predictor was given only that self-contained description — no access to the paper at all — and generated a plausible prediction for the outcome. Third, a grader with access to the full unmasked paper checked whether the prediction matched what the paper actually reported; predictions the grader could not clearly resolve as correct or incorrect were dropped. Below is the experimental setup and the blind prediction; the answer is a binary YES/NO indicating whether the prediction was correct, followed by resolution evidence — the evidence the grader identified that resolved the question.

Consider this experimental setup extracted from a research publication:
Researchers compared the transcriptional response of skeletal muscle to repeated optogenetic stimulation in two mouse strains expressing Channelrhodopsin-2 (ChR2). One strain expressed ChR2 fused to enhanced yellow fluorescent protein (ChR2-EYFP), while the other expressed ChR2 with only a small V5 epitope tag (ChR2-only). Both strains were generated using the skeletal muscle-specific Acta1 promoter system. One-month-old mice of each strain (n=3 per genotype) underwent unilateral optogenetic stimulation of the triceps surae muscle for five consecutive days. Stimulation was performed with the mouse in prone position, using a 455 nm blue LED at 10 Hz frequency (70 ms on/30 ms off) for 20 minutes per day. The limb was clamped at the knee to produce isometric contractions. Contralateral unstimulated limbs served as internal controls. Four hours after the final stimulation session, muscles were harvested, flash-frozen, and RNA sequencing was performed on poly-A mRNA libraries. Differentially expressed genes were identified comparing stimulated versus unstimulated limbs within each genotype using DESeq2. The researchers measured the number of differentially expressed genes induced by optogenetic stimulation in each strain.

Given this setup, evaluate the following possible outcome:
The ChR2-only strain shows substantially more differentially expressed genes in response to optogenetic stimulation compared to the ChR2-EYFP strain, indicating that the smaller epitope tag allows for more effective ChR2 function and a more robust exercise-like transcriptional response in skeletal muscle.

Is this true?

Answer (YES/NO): YES